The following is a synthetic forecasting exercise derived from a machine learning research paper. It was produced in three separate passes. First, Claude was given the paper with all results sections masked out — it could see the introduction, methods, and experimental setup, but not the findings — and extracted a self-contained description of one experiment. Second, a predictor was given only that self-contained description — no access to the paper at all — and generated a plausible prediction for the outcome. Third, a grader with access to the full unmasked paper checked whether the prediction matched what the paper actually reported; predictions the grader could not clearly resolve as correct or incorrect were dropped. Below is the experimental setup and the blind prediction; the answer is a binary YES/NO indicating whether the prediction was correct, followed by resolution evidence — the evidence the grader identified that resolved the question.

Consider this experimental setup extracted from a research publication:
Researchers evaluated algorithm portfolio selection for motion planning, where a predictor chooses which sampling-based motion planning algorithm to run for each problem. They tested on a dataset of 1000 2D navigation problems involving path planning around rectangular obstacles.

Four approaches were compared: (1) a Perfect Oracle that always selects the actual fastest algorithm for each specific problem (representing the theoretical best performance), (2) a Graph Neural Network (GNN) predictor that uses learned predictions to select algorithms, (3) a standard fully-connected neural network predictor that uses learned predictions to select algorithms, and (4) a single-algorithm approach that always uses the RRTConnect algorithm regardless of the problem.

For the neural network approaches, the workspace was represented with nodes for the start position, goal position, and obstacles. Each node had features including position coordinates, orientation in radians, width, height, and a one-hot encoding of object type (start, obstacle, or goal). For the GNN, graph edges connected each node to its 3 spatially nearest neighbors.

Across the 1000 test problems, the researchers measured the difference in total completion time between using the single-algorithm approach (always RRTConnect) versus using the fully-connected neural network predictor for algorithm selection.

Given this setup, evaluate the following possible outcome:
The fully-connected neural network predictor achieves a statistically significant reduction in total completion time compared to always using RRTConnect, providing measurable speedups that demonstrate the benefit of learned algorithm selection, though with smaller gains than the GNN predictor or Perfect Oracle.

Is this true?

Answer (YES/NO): NO